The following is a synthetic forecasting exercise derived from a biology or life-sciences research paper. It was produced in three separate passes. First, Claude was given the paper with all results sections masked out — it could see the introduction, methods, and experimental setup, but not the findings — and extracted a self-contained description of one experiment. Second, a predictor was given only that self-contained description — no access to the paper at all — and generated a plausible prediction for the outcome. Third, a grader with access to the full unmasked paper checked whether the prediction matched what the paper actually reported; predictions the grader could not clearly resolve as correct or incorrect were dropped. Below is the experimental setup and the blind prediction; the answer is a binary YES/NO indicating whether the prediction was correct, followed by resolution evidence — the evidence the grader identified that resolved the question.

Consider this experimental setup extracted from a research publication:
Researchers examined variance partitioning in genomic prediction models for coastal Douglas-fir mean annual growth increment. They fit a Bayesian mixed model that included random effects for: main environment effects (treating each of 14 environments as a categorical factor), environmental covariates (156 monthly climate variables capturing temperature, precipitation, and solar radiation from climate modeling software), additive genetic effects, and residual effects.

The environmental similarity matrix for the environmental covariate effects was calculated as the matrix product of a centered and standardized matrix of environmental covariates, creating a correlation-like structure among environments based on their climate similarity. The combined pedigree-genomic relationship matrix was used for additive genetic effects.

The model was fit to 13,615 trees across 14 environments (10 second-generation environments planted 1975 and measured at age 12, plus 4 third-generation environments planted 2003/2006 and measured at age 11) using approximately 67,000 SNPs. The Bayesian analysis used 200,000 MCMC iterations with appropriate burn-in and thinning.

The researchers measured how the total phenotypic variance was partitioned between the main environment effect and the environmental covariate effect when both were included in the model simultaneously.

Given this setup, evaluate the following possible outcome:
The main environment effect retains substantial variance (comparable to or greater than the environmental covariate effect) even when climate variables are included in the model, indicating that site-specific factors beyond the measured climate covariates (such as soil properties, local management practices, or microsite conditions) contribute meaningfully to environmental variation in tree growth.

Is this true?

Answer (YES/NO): YES